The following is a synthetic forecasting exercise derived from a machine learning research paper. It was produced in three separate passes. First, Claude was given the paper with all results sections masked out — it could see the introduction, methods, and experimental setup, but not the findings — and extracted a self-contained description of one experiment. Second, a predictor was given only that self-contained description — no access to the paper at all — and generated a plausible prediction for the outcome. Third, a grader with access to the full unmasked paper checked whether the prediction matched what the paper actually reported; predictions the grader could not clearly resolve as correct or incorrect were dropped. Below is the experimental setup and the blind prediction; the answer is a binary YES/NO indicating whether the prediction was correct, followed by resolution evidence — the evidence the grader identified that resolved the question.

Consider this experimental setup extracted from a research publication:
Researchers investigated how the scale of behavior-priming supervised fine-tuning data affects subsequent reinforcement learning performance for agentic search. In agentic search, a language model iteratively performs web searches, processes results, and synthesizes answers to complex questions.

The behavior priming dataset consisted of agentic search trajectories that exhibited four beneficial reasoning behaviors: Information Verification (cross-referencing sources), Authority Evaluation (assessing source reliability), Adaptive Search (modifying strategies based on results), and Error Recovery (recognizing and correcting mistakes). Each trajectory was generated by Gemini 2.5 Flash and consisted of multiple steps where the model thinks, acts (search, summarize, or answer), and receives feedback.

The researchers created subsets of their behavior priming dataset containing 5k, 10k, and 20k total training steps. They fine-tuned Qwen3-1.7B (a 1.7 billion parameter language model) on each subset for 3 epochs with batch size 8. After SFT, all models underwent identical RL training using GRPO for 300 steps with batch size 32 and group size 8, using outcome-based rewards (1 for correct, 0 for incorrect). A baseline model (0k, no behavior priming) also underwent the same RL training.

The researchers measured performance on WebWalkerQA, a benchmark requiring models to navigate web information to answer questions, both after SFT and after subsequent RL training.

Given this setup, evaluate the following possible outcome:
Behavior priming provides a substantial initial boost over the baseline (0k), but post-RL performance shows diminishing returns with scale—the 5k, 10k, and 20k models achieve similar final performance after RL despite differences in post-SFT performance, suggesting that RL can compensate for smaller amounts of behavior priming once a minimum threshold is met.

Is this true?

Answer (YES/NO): NO